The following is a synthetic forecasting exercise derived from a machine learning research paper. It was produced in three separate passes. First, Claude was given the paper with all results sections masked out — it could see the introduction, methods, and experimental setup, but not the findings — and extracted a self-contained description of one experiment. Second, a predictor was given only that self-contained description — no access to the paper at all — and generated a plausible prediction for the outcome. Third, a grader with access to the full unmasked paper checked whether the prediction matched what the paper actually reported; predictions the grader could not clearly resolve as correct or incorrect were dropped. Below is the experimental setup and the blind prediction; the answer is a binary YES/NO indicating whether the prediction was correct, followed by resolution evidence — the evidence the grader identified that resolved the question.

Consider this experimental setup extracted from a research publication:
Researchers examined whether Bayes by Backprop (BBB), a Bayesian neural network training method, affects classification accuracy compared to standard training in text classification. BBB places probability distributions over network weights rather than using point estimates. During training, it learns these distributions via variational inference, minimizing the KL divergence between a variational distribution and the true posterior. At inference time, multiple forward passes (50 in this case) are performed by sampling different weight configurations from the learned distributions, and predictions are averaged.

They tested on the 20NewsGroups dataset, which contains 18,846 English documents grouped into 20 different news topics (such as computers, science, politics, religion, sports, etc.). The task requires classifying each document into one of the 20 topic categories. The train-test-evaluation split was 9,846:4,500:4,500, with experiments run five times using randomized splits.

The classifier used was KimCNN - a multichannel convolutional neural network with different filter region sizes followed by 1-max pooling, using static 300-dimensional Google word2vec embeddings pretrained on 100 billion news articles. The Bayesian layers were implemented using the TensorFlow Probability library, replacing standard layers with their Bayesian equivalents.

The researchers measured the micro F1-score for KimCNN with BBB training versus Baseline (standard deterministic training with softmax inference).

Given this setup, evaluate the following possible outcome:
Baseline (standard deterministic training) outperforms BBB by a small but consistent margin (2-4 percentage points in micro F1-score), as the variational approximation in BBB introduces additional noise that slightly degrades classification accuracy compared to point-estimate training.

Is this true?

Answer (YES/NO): NO